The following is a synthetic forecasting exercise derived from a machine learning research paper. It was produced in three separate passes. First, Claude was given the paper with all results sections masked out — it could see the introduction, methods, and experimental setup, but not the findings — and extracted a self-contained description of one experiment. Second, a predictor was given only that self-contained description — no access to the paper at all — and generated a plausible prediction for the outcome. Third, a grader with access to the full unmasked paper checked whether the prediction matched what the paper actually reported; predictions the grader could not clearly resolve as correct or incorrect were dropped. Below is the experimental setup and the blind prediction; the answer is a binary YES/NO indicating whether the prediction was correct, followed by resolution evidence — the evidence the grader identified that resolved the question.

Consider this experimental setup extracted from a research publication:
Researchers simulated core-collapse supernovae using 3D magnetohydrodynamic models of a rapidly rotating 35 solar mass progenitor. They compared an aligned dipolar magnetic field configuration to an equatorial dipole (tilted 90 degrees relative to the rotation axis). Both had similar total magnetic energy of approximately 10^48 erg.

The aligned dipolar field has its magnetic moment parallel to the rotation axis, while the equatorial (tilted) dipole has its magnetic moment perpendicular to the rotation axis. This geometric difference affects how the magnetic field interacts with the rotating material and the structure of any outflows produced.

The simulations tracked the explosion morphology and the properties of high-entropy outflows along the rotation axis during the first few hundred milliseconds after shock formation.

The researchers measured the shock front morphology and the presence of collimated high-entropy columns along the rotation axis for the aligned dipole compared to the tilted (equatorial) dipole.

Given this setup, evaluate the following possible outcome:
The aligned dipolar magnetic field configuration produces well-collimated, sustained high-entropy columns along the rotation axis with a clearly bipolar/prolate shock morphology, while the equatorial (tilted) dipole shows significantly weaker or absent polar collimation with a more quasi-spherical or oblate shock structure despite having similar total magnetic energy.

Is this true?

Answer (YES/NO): NO